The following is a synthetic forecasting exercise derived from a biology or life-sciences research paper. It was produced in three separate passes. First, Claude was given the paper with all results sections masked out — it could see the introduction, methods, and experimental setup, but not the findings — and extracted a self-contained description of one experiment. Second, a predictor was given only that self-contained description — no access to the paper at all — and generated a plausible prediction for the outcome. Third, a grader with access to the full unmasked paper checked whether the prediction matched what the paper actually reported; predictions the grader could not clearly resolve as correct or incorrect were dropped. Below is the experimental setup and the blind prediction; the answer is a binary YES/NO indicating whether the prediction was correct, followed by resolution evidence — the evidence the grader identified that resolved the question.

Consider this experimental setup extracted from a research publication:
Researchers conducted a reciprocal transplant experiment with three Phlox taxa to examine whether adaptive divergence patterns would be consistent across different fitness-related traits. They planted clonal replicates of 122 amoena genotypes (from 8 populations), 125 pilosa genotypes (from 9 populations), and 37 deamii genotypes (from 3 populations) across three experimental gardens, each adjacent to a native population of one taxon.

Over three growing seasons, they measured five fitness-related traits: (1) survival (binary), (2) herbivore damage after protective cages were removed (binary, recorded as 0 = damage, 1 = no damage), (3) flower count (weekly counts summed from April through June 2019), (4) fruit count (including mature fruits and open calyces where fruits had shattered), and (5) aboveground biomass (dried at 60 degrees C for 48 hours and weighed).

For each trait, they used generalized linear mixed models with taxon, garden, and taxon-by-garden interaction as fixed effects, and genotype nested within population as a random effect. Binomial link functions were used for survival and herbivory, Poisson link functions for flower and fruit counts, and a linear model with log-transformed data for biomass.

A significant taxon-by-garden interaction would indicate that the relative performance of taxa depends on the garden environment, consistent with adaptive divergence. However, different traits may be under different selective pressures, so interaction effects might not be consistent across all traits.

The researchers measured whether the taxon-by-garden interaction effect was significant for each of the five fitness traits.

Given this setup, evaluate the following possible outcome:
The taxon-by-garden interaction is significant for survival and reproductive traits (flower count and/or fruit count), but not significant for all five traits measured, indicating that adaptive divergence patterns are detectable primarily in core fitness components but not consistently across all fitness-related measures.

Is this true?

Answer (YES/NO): NO